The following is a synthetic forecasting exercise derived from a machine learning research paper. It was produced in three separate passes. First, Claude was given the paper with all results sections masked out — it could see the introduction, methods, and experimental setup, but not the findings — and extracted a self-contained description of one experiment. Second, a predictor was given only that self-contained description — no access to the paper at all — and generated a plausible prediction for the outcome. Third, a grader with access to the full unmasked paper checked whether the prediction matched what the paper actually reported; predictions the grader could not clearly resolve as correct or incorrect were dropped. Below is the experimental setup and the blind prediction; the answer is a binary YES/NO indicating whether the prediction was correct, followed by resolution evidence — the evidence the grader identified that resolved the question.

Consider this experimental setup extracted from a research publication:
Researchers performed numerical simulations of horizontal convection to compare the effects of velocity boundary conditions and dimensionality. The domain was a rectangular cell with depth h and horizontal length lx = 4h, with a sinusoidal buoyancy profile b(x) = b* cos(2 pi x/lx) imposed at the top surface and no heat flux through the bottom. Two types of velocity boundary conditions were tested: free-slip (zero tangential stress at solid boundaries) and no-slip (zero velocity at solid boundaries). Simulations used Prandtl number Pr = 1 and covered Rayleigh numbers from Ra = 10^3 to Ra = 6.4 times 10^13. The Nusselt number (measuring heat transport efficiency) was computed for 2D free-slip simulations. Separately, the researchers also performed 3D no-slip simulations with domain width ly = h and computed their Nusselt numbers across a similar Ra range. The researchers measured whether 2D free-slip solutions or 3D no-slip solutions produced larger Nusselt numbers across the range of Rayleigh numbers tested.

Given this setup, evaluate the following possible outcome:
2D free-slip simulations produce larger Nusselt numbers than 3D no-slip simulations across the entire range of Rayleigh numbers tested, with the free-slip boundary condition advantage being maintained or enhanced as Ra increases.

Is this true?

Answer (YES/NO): YES